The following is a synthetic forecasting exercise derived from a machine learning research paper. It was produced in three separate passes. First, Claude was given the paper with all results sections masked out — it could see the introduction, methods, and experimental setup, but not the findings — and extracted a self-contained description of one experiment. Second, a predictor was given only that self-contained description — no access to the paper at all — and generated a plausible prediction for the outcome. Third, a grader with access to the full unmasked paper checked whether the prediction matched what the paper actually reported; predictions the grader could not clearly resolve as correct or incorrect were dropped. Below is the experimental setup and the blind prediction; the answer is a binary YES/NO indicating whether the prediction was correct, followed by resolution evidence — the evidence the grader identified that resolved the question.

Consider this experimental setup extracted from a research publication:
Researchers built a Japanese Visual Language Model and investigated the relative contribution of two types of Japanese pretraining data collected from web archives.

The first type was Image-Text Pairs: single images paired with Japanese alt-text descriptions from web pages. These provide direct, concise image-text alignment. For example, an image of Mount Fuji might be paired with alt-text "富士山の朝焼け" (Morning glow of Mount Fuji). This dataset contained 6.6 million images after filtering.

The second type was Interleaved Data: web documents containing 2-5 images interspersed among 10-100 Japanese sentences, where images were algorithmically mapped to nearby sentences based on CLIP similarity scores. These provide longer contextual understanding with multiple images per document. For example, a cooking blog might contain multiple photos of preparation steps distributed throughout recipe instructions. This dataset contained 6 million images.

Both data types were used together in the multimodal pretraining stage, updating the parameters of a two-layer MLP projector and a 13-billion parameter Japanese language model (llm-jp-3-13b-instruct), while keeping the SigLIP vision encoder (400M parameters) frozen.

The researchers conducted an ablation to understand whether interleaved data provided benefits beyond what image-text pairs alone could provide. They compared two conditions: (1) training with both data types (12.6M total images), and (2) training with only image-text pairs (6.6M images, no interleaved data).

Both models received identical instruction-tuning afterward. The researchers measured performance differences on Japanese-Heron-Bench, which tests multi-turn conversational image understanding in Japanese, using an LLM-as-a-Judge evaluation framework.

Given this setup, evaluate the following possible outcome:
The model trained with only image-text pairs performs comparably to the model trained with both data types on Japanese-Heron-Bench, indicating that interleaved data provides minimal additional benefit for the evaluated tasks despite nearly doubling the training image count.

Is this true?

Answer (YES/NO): YES